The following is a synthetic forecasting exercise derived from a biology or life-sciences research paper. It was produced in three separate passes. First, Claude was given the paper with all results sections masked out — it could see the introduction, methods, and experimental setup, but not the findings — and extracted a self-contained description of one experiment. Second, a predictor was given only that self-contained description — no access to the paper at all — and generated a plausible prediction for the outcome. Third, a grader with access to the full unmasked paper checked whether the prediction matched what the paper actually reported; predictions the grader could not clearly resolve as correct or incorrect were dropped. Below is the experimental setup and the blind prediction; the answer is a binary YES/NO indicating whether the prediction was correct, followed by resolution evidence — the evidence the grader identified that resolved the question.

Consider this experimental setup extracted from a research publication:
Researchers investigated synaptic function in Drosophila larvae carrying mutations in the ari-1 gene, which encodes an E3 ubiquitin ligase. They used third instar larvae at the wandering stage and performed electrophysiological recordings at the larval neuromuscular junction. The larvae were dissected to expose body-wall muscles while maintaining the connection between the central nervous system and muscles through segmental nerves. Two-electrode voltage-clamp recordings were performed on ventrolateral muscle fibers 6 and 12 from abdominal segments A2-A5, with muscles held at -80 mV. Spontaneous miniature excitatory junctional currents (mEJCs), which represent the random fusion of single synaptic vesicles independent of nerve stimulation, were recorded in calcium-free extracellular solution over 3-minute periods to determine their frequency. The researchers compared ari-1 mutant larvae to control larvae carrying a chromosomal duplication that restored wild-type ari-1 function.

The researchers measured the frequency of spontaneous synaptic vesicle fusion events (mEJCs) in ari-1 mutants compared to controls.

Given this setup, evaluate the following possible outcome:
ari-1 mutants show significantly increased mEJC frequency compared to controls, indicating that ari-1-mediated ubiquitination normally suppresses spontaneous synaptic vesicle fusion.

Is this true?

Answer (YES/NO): NO